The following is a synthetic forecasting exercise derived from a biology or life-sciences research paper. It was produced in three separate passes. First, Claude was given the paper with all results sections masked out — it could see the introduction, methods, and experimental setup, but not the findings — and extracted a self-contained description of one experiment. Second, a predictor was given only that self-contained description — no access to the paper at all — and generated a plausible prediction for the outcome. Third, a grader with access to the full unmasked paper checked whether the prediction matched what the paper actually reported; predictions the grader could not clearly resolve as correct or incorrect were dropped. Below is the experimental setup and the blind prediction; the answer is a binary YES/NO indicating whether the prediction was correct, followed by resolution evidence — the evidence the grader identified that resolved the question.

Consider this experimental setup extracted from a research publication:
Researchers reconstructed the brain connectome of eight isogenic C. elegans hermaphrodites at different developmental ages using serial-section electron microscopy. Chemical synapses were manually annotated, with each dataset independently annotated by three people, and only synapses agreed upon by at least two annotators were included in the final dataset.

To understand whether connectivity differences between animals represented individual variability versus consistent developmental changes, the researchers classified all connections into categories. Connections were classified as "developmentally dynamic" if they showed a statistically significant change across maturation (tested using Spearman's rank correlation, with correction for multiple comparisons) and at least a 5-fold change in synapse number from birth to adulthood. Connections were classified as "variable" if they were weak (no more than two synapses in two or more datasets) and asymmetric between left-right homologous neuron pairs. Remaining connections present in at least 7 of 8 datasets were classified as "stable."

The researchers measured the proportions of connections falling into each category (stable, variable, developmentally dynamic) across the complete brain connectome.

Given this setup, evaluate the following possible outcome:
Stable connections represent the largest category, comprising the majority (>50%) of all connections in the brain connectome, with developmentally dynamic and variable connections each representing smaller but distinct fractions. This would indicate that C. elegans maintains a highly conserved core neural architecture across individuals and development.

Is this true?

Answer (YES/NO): NO